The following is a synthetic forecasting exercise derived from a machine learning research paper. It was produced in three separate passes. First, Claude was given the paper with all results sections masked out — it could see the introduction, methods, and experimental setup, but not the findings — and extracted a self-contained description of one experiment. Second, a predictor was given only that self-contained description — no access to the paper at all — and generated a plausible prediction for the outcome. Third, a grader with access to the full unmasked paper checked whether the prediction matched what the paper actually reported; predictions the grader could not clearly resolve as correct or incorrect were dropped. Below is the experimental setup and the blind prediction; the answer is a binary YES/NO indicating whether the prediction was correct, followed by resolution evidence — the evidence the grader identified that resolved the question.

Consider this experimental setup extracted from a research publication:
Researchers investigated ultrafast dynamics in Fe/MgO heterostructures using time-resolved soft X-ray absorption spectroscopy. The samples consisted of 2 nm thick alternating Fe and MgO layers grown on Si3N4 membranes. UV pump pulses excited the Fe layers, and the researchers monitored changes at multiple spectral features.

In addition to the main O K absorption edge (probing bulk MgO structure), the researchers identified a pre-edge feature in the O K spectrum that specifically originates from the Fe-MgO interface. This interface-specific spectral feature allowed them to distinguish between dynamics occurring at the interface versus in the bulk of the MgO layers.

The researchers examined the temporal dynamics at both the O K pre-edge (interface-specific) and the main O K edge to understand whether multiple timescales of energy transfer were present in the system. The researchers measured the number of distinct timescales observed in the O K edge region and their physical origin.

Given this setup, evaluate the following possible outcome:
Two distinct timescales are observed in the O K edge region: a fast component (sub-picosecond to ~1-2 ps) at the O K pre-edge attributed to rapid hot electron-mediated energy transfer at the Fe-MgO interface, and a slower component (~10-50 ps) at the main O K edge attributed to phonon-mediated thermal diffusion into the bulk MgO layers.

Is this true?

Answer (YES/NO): NO